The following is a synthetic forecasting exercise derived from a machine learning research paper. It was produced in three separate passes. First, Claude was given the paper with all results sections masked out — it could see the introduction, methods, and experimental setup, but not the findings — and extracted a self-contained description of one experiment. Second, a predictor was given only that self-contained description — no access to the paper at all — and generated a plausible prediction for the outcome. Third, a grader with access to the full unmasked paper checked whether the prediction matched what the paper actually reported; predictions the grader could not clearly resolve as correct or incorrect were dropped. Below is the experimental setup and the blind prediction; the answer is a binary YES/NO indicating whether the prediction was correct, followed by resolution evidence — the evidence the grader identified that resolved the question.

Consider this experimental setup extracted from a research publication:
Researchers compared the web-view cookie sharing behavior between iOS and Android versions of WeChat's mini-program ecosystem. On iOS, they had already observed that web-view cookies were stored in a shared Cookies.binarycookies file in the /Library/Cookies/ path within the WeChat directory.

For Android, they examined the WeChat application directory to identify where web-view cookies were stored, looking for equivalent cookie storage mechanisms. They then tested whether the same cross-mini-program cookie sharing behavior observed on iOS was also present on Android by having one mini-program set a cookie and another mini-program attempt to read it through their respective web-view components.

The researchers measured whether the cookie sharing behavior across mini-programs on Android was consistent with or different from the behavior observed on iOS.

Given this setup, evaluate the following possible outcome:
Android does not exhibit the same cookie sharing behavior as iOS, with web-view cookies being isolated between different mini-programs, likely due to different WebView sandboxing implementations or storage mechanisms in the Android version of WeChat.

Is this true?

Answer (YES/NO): NO